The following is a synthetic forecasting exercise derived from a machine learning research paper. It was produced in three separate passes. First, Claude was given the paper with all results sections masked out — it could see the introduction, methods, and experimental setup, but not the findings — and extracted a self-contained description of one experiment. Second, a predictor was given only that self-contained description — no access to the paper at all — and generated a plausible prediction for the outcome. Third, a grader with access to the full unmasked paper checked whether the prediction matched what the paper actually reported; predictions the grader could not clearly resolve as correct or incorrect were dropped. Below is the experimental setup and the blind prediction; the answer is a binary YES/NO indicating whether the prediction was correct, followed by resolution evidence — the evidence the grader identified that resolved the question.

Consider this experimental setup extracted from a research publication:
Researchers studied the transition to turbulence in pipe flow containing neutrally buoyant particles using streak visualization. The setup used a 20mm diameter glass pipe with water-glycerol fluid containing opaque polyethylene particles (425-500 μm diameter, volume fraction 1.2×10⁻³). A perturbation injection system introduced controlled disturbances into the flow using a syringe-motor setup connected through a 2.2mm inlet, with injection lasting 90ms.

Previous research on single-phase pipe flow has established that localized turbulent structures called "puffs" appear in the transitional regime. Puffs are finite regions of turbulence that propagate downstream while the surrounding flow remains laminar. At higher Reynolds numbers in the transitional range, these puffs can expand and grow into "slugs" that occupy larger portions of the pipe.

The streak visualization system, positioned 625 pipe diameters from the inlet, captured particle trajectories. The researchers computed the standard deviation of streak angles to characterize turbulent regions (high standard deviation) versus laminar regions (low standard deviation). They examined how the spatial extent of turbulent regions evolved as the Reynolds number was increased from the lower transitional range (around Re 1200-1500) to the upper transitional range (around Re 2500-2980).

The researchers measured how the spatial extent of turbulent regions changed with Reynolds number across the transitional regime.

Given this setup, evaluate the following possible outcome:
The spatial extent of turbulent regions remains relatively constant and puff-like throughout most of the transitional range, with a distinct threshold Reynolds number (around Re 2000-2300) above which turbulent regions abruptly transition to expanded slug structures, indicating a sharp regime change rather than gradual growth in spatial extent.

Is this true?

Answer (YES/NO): NO